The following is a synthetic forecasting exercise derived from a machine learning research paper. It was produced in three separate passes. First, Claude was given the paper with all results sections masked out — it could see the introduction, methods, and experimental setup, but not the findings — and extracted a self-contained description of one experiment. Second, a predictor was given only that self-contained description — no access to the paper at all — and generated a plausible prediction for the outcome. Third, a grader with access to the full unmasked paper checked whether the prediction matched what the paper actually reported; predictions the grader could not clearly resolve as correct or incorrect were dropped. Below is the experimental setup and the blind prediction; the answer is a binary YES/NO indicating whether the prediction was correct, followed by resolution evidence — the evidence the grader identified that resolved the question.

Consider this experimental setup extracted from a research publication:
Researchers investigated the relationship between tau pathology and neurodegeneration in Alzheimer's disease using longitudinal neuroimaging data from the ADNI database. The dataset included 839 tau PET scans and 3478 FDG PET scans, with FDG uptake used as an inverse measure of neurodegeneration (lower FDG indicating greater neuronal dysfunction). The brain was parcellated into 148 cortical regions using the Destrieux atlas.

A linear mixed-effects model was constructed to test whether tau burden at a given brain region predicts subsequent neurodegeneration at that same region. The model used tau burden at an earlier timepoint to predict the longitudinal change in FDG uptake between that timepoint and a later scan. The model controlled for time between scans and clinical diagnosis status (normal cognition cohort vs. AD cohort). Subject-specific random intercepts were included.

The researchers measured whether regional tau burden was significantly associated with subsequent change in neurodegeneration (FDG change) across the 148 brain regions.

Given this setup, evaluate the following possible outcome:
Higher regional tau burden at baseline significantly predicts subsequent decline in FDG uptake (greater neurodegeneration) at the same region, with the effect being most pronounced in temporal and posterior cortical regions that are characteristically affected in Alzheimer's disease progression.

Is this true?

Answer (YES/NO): YES